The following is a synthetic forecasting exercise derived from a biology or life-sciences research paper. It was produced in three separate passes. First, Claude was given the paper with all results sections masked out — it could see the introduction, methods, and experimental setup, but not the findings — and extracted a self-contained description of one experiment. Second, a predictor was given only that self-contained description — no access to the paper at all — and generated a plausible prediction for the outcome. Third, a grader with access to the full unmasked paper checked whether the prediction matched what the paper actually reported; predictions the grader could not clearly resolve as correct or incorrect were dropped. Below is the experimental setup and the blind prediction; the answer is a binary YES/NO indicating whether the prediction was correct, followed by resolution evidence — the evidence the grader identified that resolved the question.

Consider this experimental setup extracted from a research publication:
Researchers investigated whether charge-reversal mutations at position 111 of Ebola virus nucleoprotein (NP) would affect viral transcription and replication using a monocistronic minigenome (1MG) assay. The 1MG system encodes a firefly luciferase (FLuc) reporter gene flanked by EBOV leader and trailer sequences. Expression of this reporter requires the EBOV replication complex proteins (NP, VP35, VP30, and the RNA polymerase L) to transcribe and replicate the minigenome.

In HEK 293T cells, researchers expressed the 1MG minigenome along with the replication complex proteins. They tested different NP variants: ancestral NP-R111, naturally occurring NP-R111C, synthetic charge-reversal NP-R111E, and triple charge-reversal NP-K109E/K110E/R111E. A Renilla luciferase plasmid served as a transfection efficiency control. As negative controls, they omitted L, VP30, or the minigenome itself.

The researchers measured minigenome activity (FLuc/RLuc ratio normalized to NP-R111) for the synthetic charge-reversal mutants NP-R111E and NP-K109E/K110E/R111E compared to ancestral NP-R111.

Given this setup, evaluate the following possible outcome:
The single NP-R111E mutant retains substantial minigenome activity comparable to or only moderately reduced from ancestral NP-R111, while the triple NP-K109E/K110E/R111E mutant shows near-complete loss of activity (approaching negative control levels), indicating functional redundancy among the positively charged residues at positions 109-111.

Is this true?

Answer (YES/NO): NO